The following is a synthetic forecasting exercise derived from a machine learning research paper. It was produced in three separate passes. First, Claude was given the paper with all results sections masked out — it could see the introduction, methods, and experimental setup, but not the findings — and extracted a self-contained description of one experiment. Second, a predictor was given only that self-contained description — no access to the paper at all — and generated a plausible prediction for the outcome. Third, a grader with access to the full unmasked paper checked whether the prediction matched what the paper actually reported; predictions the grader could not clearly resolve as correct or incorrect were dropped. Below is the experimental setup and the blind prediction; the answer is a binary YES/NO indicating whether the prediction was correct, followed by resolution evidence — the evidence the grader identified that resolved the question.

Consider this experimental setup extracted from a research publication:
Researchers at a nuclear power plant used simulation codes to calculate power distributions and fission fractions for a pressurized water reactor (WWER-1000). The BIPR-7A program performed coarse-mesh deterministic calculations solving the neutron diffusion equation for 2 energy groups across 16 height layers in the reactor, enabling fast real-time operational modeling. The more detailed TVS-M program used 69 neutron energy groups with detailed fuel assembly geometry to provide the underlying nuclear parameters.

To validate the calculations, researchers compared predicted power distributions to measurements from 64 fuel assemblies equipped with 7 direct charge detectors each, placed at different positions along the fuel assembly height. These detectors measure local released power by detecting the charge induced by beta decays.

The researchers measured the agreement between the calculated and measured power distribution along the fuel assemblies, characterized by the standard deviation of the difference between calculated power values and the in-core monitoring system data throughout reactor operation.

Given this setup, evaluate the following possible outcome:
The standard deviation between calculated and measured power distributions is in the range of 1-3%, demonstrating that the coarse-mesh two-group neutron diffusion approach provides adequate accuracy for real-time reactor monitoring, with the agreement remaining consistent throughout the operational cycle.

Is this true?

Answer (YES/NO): YES